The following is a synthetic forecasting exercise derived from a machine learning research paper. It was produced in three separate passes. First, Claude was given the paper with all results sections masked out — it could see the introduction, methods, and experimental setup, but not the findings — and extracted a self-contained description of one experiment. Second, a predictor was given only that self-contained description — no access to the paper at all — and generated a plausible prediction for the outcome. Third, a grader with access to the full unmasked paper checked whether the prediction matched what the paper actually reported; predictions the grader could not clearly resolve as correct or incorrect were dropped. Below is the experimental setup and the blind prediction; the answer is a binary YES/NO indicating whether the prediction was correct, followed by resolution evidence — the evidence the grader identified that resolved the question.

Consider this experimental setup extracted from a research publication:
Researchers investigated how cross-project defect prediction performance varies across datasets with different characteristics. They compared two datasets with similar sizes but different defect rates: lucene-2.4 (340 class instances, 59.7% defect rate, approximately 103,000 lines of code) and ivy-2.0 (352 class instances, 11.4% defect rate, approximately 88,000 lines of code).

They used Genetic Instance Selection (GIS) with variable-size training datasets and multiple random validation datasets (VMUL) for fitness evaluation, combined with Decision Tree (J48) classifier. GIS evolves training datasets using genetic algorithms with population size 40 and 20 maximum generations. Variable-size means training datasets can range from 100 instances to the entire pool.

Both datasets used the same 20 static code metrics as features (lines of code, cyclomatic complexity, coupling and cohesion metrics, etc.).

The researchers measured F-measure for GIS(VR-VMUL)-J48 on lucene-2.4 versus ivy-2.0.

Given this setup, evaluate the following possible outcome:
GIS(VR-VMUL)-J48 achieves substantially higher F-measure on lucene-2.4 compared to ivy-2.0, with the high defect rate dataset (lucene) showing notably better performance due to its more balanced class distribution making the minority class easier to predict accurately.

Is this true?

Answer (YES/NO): YES